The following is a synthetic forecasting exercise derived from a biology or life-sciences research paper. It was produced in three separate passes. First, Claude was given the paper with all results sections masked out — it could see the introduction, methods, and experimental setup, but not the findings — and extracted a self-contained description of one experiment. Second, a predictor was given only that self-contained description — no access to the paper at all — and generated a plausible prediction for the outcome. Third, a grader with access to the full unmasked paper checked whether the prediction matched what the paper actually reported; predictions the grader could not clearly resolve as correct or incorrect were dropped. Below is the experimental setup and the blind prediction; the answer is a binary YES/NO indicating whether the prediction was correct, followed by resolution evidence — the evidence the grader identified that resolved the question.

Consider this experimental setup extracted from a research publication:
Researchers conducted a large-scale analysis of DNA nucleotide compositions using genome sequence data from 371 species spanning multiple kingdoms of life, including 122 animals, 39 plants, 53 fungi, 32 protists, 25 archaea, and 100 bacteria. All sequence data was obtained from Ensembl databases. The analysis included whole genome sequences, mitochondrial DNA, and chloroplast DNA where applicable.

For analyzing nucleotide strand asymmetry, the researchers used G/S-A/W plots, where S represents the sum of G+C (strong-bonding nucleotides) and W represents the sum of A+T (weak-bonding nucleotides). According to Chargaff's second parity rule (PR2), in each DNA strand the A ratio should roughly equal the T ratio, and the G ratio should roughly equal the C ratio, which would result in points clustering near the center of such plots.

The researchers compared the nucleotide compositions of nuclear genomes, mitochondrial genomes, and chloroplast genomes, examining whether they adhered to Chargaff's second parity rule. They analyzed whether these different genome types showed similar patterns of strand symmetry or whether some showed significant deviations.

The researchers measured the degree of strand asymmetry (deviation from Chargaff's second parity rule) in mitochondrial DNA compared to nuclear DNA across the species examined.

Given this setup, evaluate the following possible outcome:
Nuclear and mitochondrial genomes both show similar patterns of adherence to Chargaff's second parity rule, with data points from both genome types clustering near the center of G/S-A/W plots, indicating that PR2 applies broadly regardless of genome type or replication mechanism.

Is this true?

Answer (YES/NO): NO